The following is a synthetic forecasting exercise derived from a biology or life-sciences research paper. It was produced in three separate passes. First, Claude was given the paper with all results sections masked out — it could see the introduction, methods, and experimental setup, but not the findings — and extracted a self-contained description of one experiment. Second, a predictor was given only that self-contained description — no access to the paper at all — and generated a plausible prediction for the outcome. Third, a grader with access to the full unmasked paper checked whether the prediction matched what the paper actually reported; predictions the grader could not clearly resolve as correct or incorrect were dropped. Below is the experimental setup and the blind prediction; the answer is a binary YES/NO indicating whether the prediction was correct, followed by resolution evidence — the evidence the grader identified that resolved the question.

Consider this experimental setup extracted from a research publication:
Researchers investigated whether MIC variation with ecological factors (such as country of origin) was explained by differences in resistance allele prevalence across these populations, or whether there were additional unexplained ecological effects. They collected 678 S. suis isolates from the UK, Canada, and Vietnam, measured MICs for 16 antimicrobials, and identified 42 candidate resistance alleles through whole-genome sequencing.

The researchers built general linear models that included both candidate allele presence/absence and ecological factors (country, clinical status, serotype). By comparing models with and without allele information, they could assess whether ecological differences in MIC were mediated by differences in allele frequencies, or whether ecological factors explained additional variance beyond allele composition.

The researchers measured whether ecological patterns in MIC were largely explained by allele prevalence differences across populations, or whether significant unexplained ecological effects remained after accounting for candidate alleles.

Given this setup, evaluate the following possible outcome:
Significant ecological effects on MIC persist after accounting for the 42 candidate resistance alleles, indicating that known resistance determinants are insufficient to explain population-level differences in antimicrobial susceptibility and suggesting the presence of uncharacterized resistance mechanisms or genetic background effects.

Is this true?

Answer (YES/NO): YES